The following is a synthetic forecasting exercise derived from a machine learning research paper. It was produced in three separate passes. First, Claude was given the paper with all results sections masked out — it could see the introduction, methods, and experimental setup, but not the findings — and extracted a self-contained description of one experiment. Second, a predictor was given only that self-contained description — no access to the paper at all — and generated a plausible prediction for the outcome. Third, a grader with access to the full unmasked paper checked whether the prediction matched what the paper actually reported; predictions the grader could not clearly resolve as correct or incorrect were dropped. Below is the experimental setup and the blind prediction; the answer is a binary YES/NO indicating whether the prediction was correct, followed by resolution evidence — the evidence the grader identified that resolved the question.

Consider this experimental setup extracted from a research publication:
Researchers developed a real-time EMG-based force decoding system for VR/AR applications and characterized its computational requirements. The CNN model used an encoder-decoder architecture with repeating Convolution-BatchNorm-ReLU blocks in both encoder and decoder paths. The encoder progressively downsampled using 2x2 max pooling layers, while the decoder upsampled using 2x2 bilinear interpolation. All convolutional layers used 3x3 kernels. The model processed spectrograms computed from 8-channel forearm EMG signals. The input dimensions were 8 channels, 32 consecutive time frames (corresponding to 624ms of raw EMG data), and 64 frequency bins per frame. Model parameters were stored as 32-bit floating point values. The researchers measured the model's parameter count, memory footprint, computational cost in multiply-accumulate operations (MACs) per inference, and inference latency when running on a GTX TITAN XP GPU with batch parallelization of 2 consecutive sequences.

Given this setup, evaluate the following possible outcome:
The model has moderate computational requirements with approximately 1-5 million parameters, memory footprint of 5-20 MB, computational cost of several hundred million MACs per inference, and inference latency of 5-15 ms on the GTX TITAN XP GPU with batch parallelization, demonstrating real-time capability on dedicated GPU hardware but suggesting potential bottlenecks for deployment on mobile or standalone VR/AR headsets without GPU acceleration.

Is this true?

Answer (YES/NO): NO